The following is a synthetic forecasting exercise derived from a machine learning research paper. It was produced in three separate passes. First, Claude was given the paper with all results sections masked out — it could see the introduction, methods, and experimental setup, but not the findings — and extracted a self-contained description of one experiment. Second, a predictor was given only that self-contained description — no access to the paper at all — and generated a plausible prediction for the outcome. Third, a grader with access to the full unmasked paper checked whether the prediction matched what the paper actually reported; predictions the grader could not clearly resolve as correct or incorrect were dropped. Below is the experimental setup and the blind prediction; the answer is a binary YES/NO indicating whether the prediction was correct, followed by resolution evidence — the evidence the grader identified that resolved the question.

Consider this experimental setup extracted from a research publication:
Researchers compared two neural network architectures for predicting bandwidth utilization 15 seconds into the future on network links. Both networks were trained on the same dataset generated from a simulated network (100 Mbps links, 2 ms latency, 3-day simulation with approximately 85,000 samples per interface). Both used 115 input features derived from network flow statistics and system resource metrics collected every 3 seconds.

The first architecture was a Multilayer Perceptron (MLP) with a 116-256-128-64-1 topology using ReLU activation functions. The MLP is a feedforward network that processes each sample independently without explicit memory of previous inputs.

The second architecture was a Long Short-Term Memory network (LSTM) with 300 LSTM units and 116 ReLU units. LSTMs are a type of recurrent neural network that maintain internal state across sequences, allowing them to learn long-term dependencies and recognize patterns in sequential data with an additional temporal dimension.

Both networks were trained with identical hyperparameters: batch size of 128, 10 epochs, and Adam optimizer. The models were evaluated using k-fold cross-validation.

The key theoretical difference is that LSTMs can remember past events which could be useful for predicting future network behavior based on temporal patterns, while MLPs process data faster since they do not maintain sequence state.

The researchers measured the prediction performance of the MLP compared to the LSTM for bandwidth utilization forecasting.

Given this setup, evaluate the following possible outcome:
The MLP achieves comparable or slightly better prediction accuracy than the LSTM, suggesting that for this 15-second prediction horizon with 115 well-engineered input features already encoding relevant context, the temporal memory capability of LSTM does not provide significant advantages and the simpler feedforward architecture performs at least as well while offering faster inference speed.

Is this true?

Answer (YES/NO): NO